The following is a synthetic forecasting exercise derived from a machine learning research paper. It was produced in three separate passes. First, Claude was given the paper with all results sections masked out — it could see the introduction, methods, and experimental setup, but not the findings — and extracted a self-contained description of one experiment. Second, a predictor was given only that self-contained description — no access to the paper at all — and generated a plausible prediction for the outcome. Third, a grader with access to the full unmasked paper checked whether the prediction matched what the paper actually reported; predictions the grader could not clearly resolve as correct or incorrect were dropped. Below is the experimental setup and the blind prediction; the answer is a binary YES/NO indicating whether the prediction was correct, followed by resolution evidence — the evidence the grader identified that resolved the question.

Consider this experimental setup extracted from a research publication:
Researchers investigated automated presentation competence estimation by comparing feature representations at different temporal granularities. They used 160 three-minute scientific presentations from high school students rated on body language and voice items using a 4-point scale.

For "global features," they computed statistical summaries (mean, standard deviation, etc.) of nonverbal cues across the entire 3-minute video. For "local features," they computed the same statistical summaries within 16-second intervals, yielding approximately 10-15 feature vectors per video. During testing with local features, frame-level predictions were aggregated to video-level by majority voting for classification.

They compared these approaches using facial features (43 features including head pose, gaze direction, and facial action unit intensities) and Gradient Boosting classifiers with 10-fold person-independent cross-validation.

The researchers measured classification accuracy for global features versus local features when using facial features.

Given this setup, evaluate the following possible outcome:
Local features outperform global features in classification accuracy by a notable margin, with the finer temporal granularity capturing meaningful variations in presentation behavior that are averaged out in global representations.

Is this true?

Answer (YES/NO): YES